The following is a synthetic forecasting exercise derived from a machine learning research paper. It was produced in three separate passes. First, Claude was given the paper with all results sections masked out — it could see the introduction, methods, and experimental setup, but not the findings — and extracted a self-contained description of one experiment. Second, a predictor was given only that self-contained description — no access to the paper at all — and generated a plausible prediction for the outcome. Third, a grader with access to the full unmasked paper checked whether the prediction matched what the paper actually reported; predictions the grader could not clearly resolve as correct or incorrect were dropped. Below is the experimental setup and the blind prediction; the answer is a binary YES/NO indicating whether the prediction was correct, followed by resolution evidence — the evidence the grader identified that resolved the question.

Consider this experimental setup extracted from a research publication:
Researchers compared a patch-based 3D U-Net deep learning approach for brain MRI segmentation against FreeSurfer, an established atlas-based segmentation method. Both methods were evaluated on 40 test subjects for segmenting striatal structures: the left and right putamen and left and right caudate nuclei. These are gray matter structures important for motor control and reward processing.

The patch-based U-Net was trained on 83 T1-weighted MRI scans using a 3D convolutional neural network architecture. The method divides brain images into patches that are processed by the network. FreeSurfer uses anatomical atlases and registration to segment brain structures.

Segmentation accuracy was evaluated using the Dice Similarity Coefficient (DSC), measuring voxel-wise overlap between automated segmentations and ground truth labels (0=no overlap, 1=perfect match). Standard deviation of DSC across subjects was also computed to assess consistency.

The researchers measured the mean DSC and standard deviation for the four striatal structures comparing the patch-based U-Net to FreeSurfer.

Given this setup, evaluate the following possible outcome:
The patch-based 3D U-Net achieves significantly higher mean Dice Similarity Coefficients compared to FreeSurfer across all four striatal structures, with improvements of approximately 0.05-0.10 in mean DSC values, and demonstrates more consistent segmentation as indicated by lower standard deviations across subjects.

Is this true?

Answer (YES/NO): NO